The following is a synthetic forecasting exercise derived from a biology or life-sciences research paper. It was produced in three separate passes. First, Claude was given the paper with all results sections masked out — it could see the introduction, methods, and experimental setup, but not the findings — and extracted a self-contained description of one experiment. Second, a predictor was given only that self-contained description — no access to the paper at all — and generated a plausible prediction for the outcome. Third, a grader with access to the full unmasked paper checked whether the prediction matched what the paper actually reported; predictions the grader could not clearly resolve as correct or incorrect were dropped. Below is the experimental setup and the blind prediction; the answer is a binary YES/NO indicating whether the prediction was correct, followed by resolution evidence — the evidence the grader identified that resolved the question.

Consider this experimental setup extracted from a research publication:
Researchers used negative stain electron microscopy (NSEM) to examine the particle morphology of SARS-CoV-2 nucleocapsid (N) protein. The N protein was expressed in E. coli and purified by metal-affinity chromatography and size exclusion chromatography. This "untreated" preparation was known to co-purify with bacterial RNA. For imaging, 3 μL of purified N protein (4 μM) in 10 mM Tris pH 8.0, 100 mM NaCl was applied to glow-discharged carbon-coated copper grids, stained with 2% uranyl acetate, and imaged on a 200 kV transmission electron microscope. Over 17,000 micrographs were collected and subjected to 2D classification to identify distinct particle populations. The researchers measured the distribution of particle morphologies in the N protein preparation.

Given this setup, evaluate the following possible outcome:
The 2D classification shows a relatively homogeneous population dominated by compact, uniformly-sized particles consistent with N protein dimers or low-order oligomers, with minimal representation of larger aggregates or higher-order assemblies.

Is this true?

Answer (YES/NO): NO